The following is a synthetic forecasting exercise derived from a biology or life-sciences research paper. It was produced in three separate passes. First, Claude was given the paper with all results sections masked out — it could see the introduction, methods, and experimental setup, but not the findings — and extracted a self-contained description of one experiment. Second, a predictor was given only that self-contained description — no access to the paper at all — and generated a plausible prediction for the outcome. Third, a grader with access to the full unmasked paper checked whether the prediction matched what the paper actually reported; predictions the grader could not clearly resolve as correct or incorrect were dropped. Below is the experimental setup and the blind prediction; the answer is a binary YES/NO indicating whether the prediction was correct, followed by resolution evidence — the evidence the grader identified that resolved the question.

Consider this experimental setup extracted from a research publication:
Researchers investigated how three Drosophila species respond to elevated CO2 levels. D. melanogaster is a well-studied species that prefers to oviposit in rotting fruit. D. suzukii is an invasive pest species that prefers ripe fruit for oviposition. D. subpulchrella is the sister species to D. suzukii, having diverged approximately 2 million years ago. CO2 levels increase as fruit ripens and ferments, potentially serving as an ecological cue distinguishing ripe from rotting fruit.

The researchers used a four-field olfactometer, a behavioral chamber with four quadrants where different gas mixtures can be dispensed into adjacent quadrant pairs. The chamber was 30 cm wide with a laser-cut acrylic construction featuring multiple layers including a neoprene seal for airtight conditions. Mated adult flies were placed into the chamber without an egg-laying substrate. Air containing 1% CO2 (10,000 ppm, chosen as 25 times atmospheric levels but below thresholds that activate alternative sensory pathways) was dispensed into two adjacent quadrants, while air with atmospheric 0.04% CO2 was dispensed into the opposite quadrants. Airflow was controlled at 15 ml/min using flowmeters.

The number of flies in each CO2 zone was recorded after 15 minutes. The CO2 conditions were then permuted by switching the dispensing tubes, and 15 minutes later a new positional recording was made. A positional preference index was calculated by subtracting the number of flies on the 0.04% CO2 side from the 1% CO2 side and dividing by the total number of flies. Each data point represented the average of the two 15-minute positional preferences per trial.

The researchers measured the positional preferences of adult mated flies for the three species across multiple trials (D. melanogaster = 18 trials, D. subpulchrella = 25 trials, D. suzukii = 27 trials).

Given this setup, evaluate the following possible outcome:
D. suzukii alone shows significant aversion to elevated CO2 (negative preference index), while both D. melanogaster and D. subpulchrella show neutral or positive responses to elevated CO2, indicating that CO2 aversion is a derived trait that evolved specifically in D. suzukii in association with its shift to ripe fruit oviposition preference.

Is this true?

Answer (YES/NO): NO